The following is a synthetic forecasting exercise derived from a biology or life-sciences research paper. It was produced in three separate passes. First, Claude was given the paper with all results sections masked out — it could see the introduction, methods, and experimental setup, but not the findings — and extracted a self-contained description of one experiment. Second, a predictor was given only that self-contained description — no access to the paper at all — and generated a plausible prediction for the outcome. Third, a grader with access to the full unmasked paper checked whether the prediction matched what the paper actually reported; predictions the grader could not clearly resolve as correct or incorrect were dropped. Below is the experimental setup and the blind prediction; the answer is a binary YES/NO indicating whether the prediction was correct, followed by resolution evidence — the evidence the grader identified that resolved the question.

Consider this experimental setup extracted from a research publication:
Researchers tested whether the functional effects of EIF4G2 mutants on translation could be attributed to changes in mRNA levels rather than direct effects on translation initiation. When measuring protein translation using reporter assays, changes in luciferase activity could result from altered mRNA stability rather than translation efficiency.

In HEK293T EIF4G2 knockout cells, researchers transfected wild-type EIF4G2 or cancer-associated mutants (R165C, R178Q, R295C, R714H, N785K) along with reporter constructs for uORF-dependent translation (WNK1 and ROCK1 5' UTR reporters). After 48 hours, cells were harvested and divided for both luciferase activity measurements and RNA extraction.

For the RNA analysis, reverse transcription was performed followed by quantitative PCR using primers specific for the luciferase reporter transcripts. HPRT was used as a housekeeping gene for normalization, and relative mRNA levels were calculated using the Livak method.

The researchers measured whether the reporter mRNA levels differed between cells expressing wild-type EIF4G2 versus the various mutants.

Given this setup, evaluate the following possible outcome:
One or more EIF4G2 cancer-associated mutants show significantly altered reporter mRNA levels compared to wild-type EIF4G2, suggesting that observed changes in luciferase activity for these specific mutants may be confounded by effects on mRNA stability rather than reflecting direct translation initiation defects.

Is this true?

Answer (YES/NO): NO